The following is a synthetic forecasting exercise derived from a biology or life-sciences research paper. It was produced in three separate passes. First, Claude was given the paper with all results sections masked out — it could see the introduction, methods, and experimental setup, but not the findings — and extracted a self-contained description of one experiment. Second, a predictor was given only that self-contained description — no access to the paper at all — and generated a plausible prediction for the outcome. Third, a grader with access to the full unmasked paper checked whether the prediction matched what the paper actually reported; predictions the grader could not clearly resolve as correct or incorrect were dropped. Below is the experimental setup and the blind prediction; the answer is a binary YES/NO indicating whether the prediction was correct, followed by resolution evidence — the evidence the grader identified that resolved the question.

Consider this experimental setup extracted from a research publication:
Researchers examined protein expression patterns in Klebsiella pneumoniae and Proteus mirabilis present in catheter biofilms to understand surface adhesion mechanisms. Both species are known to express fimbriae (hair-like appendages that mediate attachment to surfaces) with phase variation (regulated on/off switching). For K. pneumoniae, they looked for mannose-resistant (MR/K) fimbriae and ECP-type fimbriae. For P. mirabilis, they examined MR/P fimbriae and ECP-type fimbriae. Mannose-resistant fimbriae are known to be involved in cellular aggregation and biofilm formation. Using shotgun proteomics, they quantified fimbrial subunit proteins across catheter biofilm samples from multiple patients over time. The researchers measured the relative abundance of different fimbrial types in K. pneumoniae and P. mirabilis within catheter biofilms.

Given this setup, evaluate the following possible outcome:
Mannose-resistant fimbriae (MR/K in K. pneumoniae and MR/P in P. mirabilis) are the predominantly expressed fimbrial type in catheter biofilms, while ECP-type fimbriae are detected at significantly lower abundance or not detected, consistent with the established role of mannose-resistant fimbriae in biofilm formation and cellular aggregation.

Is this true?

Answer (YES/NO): YES